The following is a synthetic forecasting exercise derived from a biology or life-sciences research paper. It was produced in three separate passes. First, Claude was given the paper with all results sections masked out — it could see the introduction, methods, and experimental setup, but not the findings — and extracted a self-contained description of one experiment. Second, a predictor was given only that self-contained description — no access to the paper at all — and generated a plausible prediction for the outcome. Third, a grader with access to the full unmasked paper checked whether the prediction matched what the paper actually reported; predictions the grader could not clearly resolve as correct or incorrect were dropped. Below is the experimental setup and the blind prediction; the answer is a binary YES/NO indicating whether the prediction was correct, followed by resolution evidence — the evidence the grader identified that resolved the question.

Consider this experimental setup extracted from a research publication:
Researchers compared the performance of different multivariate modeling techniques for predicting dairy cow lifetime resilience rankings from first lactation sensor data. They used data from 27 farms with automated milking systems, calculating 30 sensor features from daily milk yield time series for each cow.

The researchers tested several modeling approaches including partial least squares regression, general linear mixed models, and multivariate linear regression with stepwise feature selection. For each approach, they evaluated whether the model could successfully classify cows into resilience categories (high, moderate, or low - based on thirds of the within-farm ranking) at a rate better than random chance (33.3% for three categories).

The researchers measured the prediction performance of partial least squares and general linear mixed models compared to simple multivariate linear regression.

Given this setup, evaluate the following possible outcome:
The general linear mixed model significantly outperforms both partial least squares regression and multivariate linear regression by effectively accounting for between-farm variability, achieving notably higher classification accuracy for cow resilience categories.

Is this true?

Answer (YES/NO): NO